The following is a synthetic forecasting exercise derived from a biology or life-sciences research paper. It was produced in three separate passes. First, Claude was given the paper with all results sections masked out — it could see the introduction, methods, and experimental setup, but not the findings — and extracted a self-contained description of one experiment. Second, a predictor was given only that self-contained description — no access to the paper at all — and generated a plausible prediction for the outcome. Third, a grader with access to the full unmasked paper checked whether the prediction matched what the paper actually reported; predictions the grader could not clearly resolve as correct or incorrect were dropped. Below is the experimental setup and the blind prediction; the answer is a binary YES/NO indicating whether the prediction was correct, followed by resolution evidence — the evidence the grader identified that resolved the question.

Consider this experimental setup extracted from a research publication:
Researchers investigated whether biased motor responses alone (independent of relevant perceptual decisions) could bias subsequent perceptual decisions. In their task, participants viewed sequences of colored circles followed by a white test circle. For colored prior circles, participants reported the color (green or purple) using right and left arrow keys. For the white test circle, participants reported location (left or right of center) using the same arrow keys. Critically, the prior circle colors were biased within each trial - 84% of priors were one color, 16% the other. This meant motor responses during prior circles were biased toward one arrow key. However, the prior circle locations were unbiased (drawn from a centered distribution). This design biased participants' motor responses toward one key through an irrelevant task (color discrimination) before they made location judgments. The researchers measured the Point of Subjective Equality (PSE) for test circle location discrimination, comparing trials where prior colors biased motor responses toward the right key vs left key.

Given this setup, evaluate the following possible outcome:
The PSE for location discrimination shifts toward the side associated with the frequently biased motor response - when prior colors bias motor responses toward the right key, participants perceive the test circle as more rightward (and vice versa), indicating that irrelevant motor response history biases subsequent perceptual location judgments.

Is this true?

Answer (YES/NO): NO